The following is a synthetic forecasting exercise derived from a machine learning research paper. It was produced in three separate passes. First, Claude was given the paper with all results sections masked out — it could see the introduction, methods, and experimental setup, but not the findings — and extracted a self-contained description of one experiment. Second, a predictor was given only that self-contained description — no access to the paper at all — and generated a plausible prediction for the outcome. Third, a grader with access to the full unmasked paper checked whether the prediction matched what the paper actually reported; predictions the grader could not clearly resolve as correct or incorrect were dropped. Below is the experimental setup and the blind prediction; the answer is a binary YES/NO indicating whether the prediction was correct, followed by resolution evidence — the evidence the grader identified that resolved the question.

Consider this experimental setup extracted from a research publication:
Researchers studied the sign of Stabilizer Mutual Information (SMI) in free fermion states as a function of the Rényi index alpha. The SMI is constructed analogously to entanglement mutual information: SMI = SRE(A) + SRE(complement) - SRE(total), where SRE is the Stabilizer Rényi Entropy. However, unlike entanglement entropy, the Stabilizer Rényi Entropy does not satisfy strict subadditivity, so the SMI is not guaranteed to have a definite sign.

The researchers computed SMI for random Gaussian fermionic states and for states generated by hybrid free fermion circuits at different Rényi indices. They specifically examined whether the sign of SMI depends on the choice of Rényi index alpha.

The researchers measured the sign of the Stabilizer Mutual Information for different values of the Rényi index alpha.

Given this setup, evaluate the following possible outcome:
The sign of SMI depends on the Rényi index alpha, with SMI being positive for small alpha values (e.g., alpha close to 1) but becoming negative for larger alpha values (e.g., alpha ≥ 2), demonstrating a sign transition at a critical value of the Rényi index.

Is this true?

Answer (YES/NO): YES